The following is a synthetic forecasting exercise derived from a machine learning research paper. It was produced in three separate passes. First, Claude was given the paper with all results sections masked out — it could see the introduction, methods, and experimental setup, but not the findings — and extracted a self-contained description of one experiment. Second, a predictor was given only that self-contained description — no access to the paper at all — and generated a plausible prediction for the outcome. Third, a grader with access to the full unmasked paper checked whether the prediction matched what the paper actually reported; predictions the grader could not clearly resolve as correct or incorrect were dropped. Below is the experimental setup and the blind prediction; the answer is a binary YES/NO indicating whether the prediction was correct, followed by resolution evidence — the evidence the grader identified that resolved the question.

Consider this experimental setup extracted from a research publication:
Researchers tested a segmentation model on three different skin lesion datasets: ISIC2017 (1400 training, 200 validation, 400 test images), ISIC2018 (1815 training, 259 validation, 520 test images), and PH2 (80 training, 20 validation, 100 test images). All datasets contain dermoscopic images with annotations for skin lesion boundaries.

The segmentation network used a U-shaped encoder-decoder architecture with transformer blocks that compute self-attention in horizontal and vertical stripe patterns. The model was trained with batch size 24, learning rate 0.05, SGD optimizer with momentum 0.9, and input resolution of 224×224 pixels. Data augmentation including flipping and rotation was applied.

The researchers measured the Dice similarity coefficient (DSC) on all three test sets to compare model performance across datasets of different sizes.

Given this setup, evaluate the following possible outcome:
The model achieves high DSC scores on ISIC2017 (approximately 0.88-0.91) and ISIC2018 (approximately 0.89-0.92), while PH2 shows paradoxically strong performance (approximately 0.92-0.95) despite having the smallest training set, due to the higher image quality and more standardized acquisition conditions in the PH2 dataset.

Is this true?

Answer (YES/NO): NO